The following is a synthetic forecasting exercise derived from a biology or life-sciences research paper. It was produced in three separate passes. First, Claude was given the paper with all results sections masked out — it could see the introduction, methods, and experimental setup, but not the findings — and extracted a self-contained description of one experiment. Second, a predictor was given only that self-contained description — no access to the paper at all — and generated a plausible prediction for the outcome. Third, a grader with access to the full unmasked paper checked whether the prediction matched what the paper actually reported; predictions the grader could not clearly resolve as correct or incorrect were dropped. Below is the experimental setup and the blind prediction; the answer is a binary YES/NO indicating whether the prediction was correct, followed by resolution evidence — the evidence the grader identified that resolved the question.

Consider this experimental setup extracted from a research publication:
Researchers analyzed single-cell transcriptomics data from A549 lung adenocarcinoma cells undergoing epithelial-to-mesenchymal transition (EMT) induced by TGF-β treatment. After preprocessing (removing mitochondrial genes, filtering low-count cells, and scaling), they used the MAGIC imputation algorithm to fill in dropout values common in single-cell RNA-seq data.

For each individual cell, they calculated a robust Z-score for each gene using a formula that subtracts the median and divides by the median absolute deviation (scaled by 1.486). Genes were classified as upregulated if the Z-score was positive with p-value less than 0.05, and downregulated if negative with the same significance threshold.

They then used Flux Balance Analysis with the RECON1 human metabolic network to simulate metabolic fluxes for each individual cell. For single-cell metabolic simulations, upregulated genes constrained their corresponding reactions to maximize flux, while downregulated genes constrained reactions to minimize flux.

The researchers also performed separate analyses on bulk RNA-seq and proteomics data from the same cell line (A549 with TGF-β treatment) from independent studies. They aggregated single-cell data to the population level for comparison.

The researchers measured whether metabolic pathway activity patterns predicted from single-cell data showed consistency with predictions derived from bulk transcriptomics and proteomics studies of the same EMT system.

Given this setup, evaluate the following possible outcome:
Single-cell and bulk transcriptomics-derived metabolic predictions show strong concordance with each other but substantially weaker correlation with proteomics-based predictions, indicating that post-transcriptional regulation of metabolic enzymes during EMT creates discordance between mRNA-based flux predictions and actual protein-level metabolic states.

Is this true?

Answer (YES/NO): NO